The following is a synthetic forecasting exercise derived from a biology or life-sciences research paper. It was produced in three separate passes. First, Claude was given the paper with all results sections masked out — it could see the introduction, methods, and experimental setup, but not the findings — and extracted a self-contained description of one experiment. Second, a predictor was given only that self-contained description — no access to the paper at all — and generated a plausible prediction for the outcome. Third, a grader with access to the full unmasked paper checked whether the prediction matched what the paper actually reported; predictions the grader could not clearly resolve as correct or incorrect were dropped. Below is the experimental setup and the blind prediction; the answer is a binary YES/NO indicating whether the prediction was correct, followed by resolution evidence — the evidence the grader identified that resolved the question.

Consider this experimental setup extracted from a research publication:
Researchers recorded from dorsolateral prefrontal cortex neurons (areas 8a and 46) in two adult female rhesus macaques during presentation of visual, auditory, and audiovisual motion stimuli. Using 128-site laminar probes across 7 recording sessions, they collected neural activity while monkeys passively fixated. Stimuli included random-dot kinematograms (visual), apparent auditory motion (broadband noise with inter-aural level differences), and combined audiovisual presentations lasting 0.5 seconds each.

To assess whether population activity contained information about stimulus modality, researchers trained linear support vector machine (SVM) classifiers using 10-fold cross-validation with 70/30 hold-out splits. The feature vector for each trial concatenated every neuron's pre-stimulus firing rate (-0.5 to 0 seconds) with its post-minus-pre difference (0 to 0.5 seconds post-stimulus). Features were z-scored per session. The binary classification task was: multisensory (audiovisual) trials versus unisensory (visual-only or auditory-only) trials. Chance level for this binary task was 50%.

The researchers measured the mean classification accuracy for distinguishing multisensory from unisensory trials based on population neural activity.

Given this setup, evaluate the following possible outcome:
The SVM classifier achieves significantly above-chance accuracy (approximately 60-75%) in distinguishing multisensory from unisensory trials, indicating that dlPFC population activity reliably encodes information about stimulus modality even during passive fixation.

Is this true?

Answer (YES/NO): YES